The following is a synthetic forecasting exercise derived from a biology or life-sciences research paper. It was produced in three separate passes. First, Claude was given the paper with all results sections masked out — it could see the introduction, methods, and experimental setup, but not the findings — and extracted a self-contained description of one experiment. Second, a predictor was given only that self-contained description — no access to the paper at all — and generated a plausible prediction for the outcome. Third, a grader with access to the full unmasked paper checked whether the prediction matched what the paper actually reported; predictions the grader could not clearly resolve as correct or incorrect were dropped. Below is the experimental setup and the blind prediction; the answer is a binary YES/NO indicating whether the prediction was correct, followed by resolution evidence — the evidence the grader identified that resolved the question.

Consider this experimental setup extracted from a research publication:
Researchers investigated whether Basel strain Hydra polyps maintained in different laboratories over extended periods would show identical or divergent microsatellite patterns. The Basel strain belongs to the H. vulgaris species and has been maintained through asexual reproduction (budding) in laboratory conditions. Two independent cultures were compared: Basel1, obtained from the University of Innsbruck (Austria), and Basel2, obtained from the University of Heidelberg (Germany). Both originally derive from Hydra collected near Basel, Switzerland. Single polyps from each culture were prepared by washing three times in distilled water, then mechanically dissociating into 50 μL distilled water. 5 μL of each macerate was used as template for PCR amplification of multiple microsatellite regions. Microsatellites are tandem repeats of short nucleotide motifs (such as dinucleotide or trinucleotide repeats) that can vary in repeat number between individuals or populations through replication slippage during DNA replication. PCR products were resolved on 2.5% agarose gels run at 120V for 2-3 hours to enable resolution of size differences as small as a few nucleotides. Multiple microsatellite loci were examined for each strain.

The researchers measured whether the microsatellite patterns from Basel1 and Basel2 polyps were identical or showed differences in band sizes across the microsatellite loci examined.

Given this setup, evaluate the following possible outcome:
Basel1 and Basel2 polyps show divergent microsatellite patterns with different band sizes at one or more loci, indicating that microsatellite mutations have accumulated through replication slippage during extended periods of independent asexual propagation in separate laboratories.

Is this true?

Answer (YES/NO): YES